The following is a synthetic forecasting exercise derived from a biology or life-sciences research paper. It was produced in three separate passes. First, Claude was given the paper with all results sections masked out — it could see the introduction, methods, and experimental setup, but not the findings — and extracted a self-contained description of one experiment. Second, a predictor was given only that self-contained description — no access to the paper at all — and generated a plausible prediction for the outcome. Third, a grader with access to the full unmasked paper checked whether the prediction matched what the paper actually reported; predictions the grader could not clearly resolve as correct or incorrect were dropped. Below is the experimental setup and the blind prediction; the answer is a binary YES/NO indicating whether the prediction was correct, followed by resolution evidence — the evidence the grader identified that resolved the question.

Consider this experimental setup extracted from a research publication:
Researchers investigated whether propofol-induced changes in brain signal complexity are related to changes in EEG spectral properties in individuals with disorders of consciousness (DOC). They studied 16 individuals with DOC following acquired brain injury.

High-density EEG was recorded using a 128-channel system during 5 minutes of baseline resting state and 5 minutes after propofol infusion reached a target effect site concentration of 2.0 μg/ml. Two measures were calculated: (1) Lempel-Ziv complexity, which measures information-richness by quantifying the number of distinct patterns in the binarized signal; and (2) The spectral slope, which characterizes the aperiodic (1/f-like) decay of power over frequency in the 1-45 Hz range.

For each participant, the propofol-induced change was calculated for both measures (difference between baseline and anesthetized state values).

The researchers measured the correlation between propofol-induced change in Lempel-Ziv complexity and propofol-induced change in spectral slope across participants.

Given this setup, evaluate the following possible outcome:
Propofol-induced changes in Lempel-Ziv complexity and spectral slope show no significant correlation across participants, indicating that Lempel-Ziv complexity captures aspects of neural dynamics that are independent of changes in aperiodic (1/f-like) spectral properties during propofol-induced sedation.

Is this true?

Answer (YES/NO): NO